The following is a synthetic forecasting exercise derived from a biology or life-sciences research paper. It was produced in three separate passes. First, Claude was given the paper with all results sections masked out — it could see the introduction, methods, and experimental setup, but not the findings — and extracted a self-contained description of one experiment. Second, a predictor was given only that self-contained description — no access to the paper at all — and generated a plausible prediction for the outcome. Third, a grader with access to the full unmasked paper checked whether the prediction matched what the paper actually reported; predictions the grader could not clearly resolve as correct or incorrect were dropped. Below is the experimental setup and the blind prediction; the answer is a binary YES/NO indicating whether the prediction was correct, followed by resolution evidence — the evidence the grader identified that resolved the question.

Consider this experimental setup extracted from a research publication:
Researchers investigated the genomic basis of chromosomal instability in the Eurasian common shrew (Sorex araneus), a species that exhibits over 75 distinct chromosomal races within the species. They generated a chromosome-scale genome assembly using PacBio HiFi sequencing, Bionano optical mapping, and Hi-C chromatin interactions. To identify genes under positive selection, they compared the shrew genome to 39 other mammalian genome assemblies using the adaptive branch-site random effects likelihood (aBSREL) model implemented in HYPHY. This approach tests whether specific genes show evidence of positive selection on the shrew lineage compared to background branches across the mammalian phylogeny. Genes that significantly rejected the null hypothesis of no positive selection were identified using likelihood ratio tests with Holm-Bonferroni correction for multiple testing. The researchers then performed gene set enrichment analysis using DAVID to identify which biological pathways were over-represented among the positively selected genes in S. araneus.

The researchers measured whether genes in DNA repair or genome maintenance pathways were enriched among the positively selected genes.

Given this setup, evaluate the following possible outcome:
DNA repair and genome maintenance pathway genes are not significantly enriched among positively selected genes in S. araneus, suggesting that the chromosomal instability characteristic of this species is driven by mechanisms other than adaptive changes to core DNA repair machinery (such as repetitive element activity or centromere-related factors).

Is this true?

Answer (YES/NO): NO